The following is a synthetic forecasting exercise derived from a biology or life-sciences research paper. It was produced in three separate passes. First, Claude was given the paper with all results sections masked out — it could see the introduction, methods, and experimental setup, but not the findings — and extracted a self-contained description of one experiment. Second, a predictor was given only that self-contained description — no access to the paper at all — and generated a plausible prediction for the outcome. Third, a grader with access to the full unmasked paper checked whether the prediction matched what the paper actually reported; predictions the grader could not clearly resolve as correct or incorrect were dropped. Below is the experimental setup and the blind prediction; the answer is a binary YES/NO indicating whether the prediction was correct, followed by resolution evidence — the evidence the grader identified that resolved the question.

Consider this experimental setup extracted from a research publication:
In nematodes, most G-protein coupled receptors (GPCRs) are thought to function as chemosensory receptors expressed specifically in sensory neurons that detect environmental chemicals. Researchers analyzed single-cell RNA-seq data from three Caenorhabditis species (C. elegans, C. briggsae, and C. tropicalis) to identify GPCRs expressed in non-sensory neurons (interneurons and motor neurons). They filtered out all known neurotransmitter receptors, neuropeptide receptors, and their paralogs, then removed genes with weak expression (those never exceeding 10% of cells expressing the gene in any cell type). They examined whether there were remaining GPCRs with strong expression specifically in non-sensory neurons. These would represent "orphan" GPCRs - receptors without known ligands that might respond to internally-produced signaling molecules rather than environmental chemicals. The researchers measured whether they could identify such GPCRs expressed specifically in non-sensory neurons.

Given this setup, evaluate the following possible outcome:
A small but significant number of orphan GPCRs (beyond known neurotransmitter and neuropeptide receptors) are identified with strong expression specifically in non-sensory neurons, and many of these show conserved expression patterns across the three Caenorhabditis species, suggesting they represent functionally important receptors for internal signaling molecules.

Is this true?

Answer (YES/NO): NO